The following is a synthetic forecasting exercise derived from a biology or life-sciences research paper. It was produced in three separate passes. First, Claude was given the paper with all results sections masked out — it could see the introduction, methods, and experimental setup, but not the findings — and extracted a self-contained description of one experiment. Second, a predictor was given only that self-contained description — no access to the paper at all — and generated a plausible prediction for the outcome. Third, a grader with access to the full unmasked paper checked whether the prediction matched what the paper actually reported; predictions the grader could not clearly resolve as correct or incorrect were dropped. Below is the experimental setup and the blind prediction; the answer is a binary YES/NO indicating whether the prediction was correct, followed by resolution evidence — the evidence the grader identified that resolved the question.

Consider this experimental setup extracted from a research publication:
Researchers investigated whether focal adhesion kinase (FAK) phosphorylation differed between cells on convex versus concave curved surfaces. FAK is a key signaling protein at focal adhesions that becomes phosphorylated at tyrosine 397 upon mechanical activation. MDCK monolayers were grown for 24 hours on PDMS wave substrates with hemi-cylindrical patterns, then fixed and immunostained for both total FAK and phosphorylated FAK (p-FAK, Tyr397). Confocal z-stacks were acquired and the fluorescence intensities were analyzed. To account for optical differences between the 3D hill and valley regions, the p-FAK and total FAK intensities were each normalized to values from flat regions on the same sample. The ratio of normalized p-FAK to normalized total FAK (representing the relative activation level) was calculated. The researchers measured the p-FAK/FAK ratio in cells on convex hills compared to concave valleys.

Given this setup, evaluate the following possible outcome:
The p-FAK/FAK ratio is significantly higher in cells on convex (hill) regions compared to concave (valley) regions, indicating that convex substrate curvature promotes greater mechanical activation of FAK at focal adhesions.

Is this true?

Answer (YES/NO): YES